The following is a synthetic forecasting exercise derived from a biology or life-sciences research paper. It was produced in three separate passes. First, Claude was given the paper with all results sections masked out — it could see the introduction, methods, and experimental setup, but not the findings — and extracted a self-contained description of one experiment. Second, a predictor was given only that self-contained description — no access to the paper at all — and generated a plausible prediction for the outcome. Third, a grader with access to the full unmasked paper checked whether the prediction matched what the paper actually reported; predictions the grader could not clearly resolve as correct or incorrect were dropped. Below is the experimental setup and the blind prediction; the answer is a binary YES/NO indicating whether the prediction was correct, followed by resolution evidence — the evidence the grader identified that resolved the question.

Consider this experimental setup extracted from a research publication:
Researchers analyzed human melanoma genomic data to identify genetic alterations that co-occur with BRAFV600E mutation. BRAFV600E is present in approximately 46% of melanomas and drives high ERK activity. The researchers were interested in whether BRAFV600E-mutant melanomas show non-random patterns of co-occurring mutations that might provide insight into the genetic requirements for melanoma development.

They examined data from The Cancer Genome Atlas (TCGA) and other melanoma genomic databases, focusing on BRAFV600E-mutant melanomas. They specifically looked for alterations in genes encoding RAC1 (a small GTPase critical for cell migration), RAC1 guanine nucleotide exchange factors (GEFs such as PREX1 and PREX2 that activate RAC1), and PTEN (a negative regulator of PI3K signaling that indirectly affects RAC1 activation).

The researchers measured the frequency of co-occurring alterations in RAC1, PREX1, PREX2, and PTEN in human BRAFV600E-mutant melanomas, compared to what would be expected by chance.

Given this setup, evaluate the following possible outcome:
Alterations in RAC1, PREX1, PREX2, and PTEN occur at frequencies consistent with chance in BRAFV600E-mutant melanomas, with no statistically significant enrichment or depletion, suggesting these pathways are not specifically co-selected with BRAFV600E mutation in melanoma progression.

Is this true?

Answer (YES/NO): NO